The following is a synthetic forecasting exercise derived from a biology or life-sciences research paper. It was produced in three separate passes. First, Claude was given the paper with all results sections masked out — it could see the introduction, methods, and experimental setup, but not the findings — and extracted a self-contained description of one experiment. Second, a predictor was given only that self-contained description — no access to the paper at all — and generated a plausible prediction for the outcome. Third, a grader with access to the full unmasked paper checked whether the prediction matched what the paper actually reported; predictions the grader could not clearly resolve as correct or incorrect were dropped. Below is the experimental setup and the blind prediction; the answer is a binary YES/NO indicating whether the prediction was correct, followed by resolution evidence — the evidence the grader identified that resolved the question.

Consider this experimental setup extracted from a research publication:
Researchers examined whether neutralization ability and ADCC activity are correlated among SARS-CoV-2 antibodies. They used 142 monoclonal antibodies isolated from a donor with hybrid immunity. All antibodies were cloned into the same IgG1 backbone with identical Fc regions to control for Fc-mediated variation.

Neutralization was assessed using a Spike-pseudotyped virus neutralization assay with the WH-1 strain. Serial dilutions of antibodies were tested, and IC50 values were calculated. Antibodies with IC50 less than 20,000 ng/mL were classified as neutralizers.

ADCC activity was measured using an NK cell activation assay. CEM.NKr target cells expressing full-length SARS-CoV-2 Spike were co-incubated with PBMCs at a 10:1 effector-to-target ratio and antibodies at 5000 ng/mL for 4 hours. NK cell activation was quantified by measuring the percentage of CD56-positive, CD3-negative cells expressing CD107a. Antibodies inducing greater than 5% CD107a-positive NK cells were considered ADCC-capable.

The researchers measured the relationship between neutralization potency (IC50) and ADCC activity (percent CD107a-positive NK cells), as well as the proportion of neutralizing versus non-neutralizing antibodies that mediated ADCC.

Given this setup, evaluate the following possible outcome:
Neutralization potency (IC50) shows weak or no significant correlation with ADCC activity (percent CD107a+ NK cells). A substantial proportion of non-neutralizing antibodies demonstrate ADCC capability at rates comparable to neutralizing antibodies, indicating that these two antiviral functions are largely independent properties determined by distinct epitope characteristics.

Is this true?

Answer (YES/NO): YES